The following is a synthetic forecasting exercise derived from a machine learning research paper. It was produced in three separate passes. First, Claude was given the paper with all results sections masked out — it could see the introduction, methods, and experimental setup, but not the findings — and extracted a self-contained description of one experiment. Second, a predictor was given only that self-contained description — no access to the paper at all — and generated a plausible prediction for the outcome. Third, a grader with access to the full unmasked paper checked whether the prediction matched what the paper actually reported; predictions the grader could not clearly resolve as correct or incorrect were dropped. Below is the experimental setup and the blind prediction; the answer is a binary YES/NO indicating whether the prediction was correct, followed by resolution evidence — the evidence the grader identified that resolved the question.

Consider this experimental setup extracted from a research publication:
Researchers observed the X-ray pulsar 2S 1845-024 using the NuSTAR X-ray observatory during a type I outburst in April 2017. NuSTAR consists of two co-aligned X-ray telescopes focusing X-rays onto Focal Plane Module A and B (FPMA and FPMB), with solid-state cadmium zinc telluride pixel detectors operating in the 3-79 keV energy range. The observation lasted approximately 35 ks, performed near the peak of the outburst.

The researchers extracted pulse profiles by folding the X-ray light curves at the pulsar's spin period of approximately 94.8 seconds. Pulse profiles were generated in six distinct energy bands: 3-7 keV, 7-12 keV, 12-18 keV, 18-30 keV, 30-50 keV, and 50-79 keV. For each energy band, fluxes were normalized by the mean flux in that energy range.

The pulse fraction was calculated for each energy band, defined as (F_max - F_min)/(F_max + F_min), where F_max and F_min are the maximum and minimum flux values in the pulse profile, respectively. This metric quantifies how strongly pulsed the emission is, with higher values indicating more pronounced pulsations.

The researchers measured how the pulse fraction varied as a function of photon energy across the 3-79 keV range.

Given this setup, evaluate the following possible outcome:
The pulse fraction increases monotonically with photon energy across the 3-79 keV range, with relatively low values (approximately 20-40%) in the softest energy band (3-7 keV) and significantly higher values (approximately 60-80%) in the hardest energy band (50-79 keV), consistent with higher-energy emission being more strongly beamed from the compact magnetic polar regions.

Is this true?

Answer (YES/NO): NO